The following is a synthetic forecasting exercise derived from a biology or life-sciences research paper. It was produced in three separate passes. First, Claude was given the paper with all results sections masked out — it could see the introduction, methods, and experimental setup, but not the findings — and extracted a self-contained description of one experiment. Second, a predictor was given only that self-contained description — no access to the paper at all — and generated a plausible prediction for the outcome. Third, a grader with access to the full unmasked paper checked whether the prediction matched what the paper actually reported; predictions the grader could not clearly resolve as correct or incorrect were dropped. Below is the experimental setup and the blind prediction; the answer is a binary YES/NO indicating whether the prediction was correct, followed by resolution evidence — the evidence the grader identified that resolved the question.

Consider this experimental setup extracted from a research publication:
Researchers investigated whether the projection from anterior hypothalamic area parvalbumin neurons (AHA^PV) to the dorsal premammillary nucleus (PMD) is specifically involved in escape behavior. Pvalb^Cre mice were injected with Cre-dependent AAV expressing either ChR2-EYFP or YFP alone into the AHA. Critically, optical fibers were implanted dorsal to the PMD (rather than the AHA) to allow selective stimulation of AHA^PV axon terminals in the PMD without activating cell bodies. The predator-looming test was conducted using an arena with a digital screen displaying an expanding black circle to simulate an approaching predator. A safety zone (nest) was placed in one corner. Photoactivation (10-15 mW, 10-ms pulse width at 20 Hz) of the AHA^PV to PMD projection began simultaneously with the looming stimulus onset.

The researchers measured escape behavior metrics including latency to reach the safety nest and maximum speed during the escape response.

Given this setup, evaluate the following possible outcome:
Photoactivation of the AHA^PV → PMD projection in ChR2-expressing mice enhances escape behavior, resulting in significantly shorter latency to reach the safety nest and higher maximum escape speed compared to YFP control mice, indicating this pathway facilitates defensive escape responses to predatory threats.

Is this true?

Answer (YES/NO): NO